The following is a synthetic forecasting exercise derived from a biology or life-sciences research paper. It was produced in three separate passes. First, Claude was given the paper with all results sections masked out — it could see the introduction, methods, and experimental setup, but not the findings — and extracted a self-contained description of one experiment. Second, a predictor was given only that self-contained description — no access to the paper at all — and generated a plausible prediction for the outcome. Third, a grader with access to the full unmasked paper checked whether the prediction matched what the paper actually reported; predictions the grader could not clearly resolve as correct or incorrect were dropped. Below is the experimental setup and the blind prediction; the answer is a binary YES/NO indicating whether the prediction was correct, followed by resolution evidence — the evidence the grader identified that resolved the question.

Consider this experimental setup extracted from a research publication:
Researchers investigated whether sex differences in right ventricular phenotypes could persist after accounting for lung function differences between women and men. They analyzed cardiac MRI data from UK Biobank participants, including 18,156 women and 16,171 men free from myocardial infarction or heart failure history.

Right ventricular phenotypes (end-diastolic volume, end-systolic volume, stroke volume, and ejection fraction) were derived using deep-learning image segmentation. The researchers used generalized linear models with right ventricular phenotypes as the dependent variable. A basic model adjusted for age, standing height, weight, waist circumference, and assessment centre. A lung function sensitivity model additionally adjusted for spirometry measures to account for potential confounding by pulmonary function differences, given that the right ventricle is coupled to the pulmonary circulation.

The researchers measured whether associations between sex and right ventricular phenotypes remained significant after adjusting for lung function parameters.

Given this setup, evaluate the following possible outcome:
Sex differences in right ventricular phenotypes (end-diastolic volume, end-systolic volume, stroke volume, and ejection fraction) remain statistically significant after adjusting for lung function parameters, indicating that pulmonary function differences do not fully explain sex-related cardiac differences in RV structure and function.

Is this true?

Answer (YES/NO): YES